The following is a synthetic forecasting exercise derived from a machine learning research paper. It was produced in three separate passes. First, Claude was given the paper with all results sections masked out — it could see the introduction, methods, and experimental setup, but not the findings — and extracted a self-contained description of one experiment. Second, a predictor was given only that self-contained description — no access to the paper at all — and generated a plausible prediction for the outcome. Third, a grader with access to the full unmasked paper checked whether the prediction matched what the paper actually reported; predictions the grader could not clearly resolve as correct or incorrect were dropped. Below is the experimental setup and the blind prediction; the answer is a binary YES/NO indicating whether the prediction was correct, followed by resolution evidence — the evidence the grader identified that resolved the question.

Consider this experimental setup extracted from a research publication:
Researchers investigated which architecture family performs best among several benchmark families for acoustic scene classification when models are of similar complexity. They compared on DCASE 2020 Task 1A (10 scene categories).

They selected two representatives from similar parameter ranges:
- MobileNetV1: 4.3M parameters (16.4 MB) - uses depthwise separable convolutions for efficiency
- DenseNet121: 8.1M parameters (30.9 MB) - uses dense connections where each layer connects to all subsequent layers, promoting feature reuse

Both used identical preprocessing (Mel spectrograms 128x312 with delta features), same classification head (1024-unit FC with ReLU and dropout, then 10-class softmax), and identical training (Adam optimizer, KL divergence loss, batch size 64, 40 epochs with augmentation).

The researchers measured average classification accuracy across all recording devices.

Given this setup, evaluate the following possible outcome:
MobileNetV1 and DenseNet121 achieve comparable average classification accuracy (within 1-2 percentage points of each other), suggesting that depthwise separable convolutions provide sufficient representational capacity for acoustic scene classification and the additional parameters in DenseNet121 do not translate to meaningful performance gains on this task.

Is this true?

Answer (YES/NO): NO